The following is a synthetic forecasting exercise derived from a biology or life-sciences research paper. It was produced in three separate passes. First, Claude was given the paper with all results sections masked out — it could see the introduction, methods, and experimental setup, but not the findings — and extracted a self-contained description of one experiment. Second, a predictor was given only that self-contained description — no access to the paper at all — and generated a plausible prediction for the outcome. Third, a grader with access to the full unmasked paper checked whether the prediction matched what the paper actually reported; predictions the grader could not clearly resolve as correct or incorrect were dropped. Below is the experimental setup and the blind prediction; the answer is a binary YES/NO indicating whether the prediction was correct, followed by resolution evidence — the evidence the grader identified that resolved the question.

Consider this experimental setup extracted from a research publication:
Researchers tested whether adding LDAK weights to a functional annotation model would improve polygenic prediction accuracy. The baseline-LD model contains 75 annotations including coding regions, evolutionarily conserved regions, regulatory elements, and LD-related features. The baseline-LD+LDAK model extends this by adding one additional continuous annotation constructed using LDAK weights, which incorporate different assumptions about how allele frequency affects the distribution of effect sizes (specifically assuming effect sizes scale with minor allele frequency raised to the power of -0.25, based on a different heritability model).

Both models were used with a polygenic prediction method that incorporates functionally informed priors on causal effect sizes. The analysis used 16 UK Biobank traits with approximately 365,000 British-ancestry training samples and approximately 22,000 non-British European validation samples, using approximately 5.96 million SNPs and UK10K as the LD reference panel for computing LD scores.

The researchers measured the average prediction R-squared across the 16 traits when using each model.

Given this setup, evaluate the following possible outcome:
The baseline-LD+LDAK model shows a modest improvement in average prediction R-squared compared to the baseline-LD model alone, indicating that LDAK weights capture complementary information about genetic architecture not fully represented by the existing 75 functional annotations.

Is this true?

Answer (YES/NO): NO